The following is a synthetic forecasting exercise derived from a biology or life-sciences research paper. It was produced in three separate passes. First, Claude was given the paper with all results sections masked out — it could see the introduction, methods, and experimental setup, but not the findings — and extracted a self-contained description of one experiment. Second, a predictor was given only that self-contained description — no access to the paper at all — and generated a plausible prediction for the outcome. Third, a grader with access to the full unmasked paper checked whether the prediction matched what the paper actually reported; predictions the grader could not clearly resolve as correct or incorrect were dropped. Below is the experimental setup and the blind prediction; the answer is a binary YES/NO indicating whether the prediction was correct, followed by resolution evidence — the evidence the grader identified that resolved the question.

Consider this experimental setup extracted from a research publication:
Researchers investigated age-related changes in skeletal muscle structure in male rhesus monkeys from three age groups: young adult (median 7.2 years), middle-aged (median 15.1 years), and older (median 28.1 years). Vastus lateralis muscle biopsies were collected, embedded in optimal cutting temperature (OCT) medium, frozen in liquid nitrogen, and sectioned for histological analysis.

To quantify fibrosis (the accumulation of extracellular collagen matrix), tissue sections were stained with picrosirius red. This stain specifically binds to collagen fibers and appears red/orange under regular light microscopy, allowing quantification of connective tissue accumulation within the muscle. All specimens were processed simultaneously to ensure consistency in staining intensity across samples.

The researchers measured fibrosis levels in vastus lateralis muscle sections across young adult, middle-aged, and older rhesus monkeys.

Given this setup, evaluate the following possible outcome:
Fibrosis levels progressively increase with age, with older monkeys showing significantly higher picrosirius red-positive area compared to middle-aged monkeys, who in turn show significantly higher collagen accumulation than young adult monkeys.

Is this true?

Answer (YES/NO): NO